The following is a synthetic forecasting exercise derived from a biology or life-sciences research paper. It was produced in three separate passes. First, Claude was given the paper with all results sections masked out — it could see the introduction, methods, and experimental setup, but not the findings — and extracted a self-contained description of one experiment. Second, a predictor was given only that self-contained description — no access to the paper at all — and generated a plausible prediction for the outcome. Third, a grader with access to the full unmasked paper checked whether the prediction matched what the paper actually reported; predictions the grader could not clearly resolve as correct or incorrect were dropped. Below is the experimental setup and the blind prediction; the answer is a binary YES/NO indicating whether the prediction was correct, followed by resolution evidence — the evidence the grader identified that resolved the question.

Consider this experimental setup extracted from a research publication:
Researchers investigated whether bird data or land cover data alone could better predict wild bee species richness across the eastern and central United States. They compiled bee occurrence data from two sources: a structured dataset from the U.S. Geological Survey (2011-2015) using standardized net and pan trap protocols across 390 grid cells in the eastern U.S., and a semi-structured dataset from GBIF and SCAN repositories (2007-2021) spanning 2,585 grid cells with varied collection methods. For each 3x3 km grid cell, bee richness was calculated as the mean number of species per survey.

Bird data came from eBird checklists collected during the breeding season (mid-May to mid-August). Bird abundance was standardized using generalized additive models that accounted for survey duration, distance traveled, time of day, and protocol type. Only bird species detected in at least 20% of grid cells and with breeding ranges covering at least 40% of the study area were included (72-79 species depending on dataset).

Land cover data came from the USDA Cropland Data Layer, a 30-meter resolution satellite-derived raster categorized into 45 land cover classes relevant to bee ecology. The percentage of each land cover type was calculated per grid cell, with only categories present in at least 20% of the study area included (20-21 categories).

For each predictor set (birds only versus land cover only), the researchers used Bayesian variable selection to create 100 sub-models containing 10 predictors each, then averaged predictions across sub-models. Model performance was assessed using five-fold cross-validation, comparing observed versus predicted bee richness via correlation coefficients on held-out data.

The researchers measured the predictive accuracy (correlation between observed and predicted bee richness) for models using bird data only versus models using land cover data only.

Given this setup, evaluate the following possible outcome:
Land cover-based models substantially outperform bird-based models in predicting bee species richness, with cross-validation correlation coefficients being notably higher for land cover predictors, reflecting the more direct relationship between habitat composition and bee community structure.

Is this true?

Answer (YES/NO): NO